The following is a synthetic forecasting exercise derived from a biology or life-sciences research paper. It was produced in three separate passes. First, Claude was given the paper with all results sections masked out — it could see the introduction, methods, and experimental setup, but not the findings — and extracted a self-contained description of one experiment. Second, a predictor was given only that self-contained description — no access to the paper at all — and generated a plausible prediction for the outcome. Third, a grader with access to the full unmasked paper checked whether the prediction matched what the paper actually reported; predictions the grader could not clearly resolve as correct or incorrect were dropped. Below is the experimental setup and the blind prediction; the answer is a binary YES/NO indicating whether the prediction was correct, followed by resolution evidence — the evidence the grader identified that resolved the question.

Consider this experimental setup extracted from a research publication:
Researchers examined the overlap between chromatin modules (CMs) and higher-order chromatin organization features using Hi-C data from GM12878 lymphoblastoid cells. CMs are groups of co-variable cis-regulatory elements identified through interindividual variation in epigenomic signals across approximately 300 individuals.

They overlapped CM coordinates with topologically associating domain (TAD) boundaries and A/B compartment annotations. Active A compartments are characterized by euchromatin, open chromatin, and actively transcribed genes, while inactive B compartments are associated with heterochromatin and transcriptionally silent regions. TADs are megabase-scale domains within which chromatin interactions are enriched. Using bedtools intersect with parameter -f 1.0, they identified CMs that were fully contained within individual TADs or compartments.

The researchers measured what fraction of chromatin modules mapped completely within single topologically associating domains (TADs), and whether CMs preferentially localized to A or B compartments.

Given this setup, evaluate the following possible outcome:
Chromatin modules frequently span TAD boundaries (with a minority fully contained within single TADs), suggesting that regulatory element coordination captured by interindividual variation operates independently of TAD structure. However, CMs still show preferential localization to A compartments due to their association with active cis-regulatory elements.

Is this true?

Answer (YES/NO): NO